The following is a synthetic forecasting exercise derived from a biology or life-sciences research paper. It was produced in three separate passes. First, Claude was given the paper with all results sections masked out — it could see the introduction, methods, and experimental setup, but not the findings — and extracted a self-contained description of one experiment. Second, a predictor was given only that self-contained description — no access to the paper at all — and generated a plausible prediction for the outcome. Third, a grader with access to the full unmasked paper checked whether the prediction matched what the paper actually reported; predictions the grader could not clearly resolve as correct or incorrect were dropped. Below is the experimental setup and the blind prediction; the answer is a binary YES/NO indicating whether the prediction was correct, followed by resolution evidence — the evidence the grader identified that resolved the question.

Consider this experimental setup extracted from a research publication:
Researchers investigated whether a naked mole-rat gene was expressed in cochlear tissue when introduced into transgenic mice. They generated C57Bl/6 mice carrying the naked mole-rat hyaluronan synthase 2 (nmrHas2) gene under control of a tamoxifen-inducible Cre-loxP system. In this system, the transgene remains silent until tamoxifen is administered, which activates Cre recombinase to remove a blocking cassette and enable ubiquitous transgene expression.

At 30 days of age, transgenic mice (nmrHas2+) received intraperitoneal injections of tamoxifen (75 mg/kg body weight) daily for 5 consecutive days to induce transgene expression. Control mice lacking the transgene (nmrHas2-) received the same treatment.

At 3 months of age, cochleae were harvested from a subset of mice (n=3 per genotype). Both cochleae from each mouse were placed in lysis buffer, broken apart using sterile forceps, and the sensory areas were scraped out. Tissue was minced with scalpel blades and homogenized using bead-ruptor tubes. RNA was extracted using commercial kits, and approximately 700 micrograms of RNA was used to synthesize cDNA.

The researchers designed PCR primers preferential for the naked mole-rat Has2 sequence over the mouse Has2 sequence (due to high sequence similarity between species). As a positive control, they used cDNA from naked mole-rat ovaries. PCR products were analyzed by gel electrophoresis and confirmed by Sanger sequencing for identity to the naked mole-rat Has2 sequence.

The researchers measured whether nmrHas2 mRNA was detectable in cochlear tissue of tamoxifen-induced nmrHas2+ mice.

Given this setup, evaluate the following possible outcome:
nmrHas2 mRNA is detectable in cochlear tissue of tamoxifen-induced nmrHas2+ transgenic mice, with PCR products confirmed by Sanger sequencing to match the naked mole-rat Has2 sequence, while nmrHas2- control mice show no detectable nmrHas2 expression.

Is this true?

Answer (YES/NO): YES